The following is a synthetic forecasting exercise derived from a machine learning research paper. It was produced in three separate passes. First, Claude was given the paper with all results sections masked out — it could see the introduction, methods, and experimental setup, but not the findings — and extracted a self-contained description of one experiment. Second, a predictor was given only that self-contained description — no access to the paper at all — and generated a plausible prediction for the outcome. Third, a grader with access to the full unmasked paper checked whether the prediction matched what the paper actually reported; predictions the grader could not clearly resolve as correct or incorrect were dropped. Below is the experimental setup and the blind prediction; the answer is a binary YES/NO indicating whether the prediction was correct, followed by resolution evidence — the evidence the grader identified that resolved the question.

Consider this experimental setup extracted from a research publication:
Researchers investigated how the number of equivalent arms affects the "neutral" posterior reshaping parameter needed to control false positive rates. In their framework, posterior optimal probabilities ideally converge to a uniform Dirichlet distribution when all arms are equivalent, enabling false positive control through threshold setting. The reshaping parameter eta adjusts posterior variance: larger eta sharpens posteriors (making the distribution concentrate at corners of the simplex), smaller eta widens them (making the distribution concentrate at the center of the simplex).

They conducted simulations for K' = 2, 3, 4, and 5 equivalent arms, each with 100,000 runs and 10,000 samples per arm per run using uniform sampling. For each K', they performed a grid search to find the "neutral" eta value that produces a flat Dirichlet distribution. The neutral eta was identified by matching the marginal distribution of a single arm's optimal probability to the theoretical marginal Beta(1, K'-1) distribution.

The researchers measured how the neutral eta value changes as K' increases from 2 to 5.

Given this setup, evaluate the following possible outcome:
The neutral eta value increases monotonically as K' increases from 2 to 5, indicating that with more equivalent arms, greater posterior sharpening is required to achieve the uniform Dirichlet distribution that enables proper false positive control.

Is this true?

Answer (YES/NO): NO